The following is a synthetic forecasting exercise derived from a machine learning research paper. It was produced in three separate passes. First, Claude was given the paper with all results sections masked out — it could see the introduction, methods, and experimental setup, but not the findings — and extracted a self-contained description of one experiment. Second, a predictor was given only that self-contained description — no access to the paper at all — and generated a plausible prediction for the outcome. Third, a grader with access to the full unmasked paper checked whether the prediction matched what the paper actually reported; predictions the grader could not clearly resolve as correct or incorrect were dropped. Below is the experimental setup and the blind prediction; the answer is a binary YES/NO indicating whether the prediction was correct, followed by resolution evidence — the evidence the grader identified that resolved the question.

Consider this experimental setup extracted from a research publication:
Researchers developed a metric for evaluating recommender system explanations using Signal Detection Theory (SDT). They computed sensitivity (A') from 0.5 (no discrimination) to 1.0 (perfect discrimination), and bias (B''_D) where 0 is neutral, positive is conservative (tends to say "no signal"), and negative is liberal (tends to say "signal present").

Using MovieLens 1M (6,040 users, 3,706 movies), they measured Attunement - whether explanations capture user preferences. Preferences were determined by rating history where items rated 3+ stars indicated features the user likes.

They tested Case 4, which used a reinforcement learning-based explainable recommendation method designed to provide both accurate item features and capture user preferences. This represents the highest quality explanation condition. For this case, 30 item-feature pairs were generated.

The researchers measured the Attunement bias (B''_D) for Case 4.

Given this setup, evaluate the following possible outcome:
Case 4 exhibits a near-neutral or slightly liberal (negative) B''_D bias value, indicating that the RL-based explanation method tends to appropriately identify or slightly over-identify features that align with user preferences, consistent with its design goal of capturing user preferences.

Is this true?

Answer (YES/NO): YES